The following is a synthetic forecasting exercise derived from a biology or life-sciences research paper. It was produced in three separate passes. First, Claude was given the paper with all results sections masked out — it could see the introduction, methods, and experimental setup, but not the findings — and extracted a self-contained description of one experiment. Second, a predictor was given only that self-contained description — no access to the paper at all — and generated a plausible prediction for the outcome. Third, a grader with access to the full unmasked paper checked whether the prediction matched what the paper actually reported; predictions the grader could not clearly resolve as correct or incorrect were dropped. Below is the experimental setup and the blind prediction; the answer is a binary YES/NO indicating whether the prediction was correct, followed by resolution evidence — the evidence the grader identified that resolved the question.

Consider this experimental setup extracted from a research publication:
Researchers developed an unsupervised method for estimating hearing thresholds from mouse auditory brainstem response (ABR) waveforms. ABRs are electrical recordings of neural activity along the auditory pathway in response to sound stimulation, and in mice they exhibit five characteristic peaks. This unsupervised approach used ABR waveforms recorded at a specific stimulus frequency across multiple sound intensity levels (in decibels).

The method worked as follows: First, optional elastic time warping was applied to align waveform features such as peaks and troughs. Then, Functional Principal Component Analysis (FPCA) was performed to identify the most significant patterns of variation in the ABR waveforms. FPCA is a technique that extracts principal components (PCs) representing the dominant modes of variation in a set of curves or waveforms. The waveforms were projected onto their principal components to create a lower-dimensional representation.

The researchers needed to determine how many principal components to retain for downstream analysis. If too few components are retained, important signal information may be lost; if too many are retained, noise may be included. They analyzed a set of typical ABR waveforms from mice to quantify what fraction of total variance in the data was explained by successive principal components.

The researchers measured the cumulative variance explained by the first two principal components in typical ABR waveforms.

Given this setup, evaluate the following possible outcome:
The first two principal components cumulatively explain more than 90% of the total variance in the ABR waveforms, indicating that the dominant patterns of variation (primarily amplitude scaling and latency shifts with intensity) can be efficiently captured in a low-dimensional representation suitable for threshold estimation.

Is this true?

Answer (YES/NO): YES